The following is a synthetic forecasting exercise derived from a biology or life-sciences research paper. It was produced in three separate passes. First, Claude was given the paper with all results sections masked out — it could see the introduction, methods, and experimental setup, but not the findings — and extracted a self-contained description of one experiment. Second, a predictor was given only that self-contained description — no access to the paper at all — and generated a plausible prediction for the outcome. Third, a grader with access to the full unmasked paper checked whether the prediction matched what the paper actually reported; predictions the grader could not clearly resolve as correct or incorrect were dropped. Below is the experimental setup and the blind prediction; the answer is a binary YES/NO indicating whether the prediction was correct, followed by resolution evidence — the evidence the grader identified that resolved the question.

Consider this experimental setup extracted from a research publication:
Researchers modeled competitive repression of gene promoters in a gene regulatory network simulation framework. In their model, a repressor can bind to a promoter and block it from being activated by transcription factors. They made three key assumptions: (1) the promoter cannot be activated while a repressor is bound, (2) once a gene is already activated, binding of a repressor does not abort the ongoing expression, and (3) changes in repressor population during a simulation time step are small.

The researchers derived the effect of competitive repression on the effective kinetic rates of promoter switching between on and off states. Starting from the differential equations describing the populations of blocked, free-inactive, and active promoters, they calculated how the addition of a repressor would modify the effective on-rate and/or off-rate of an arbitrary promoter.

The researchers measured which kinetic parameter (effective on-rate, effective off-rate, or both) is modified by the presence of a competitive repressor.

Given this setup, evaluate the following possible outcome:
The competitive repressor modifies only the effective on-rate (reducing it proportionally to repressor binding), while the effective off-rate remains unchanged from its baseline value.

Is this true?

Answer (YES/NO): YES